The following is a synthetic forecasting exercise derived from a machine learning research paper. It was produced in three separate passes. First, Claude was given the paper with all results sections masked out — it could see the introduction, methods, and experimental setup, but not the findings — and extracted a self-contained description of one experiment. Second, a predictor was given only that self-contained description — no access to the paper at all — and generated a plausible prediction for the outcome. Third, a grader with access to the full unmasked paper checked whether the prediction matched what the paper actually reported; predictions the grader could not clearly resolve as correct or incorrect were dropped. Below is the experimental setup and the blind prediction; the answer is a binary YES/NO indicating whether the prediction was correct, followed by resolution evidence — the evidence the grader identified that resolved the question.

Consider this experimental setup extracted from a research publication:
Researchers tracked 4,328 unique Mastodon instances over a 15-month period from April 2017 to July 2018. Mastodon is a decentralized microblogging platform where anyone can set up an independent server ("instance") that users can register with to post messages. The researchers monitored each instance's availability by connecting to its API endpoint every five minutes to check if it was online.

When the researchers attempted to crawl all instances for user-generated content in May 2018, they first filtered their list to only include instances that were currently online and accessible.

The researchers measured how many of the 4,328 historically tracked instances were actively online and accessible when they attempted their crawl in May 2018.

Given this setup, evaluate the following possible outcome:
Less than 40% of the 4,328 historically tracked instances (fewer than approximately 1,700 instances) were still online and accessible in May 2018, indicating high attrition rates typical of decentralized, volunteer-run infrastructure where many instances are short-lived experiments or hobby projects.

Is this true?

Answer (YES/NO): NO